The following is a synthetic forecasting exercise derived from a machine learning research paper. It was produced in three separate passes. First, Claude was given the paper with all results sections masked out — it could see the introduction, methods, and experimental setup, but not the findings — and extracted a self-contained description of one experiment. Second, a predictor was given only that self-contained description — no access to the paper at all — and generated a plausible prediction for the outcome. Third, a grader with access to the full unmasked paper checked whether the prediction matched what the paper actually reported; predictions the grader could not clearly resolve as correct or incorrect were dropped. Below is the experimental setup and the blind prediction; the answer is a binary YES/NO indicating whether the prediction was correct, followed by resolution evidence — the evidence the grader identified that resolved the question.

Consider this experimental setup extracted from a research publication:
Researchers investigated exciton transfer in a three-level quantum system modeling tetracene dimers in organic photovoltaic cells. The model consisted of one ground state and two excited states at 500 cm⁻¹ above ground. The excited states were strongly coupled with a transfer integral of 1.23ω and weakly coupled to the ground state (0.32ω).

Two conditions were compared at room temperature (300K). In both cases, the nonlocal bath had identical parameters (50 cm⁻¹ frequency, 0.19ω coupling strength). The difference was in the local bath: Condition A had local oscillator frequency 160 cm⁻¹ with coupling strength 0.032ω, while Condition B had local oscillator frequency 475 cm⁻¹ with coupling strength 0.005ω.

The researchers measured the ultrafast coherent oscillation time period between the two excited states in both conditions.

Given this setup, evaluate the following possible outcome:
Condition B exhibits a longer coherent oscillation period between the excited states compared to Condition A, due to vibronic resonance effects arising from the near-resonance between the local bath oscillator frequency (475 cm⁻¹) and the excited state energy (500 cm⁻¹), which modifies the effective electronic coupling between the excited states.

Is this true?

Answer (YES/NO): NO